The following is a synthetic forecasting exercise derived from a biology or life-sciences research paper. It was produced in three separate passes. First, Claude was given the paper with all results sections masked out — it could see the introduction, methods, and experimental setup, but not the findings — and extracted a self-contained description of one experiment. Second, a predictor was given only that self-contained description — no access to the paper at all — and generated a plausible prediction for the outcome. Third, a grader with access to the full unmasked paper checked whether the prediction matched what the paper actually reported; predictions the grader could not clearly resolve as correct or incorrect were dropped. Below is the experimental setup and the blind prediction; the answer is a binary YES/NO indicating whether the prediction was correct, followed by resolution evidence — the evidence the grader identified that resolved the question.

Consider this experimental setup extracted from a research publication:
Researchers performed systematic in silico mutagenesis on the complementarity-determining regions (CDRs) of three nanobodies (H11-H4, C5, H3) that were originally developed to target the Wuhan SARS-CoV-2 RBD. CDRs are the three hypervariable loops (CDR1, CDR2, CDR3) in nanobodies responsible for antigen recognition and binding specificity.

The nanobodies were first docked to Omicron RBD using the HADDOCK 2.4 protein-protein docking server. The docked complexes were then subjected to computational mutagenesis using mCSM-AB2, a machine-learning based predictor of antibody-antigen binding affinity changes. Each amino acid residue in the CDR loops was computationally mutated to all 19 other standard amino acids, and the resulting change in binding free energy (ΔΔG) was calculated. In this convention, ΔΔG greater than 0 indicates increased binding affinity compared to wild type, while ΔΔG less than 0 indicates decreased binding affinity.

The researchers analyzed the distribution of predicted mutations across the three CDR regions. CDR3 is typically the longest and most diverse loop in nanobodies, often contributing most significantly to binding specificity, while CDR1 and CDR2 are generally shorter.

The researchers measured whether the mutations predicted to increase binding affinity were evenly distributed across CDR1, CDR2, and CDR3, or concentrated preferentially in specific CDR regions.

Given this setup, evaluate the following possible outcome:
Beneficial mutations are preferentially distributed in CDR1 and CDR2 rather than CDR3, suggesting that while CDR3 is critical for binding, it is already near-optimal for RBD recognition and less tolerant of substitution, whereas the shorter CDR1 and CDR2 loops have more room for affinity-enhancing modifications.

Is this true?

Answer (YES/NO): NO